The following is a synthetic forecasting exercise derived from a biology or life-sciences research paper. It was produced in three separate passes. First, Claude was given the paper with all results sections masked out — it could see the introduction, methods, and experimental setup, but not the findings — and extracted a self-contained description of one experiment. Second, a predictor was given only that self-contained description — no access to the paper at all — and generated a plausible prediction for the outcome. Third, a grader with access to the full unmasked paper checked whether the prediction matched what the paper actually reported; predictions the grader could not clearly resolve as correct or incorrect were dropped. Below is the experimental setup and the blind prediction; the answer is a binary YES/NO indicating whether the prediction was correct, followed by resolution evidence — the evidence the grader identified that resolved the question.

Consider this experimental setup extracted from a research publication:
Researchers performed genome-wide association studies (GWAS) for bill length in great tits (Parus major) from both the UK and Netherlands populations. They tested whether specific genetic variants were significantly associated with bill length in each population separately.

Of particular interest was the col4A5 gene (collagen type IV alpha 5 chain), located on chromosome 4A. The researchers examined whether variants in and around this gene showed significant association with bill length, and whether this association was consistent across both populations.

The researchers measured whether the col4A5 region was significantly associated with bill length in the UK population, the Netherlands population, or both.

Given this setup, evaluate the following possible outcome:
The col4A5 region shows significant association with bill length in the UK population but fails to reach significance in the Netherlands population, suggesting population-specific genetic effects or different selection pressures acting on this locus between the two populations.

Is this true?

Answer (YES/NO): YES